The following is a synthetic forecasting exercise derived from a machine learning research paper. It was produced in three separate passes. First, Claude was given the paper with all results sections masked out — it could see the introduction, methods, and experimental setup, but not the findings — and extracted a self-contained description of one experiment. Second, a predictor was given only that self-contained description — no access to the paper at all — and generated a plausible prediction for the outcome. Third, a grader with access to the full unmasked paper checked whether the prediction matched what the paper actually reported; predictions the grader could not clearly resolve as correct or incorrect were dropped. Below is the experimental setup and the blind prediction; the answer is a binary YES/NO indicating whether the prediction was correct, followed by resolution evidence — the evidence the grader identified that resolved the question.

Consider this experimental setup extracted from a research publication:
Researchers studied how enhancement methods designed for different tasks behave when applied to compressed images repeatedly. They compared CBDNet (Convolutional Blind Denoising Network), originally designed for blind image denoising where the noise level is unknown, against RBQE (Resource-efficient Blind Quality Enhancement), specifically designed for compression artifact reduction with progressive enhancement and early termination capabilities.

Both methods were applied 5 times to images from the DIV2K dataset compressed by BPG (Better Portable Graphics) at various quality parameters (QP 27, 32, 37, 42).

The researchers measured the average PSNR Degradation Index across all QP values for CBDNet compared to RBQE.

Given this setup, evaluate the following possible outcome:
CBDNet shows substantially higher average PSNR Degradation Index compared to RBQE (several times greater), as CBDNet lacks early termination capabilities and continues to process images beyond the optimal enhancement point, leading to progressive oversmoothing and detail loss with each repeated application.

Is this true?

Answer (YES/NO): NO